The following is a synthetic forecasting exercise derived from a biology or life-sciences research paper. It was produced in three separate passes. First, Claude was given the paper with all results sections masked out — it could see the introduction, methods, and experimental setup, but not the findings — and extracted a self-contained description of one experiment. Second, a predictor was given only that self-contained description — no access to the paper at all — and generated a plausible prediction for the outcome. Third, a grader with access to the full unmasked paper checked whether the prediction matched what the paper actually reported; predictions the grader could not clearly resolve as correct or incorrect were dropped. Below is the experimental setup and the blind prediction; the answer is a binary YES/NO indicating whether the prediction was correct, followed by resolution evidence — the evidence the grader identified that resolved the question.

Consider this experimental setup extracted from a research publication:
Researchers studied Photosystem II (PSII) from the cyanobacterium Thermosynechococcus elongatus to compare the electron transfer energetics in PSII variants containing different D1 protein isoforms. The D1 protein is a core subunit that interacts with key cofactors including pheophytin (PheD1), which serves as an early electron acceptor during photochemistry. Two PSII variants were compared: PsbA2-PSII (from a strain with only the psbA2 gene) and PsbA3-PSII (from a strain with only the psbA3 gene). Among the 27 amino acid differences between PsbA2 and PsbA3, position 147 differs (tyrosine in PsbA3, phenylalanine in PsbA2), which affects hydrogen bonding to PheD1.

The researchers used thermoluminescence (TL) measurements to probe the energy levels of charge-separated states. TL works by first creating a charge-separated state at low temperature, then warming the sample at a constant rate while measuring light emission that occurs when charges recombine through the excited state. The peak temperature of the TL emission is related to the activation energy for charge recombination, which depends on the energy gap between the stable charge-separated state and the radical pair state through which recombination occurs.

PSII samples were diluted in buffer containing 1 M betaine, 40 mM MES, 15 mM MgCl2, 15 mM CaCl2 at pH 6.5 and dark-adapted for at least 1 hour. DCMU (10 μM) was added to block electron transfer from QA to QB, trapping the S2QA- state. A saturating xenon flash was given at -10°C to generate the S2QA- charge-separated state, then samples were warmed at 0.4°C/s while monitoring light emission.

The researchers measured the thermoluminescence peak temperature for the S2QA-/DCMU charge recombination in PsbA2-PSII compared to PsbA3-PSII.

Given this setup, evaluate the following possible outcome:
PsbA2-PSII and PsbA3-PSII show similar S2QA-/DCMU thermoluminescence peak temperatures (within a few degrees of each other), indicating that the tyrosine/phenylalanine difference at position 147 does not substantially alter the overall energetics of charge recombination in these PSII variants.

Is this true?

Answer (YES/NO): NO